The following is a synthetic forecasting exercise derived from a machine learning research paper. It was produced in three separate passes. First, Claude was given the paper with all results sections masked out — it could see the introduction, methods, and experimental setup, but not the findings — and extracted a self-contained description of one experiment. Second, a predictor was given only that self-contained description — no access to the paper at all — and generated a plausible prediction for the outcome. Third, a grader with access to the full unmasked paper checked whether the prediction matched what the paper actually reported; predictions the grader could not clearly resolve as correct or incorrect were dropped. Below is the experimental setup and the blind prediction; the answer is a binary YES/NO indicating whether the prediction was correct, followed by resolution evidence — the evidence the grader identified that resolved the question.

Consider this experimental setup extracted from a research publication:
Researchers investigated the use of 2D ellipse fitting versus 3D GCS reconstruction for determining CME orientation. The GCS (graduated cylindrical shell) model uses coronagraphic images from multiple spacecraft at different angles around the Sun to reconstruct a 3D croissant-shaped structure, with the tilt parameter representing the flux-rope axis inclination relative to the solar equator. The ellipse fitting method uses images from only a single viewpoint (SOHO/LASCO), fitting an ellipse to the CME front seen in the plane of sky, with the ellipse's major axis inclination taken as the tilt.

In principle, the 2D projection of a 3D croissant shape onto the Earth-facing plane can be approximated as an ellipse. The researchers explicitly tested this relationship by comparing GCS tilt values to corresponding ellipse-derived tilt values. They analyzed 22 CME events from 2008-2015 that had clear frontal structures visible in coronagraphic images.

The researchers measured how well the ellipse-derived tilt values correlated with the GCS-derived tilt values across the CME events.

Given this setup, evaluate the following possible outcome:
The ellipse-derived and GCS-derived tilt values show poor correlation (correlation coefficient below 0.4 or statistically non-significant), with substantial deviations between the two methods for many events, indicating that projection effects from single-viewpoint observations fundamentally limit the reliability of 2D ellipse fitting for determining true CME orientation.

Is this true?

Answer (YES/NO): NO